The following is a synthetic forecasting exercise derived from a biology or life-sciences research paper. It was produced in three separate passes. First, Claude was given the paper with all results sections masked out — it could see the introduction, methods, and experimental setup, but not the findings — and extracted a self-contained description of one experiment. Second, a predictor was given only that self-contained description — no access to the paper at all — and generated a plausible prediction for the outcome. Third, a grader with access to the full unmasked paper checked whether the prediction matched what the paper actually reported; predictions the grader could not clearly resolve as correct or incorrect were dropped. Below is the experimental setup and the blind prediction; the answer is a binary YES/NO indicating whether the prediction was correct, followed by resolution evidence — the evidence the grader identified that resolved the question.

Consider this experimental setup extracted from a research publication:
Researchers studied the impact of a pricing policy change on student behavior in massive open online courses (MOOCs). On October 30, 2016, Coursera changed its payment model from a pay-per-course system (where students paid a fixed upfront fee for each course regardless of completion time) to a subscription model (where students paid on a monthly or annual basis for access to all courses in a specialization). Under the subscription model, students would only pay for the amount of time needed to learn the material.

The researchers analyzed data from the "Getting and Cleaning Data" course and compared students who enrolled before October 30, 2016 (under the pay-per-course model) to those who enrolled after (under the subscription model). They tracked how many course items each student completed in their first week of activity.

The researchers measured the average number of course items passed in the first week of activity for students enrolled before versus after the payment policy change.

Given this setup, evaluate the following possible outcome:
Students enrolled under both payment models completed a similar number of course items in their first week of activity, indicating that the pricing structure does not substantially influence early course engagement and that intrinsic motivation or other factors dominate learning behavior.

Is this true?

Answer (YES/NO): NO